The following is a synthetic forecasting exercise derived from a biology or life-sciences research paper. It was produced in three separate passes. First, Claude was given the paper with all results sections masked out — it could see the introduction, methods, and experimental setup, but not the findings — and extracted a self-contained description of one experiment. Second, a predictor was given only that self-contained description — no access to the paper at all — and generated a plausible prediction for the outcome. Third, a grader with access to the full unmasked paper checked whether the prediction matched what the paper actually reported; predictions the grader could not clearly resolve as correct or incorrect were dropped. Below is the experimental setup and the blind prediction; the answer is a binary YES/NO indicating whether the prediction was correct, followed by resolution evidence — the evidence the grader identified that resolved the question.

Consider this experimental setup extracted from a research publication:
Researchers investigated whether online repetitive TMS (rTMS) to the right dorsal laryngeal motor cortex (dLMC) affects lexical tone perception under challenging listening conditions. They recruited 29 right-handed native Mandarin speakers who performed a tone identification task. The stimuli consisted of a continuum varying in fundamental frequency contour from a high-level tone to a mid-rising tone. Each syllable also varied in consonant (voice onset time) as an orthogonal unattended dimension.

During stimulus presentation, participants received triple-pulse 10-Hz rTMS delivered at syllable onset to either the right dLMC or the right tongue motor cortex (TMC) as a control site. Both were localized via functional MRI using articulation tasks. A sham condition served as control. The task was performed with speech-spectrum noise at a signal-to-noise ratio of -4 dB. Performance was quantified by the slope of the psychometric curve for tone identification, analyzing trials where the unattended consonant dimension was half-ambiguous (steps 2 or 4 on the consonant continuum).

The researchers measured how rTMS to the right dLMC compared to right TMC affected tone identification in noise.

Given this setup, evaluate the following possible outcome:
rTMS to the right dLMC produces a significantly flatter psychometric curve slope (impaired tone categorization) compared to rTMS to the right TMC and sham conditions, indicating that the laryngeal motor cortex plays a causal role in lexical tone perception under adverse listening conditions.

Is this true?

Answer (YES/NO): NO